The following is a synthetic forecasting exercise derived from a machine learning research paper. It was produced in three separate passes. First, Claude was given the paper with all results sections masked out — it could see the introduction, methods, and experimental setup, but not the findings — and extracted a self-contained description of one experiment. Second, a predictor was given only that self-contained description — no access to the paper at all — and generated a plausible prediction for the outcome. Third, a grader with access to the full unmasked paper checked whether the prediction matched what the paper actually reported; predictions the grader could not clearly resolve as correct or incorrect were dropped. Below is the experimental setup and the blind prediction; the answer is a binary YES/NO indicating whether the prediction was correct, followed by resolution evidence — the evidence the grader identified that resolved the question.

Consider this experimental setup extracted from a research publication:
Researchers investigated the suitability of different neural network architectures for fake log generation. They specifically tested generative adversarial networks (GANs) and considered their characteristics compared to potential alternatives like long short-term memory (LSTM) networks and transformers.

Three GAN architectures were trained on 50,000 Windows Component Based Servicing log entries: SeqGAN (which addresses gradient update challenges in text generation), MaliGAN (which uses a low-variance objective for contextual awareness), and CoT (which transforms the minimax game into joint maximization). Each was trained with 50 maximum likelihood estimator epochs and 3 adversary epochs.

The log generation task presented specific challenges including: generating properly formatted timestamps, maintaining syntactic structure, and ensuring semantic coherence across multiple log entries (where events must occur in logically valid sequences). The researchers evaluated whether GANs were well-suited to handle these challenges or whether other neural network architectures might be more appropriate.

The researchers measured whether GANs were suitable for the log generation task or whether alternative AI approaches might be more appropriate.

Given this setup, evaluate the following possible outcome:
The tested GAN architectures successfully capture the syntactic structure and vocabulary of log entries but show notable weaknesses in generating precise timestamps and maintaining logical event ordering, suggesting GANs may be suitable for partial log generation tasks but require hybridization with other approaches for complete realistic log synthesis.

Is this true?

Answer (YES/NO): NO